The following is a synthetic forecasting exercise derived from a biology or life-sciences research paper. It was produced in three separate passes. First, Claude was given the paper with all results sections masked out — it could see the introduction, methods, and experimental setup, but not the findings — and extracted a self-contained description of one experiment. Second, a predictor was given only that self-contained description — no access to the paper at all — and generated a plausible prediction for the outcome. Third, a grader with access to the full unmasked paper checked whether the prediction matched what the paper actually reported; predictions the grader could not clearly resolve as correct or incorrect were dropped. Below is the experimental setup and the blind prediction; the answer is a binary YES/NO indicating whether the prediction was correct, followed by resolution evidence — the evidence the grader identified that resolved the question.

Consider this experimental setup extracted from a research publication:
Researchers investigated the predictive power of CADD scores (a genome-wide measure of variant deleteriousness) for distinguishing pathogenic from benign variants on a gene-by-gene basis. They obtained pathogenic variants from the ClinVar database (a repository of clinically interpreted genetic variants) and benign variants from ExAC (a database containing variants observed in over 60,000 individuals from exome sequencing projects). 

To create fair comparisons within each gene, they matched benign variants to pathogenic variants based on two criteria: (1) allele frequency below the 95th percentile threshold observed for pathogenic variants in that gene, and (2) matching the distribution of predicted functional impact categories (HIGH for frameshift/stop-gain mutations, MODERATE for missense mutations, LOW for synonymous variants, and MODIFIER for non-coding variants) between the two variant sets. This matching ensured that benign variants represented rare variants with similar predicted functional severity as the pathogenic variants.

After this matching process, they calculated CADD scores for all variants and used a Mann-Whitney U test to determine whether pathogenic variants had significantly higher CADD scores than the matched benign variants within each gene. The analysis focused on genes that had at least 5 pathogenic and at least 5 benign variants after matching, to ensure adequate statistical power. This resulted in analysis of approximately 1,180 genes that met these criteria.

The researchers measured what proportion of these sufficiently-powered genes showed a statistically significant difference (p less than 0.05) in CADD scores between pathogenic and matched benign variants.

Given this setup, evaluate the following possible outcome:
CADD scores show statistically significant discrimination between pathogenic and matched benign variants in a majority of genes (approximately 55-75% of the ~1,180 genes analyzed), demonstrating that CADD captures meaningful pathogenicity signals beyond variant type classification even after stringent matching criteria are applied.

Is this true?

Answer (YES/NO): NO